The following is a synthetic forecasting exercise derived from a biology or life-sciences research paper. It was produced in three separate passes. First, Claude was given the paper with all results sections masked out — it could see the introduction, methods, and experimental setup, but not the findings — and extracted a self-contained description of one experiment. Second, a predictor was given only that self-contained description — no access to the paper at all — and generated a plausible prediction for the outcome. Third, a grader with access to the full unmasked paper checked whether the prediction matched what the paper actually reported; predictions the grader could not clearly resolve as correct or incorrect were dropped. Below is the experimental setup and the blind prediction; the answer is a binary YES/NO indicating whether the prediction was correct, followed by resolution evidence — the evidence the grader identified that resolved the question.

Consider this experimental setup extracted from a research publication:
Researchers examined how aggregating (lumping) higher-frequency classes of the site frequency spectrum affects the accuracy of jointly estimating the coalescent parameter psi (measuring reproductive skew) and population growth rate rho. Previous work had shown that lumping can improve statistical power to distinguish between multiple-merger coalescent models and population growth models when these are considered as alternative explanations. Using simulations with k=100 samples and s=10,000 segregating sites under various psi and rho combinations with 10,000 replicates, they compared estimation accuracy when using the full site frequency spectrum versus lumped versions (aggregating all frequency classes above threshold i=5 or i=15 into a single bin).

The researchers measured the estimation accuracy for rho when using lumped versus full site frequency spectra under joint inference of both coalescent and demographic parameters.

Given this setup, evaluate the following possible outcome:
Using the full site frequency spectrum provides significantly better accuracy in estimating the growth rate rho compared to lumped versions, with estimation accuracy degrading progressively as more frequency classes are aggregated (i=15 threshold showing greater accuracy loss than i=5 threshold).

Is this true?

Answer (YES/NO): NO